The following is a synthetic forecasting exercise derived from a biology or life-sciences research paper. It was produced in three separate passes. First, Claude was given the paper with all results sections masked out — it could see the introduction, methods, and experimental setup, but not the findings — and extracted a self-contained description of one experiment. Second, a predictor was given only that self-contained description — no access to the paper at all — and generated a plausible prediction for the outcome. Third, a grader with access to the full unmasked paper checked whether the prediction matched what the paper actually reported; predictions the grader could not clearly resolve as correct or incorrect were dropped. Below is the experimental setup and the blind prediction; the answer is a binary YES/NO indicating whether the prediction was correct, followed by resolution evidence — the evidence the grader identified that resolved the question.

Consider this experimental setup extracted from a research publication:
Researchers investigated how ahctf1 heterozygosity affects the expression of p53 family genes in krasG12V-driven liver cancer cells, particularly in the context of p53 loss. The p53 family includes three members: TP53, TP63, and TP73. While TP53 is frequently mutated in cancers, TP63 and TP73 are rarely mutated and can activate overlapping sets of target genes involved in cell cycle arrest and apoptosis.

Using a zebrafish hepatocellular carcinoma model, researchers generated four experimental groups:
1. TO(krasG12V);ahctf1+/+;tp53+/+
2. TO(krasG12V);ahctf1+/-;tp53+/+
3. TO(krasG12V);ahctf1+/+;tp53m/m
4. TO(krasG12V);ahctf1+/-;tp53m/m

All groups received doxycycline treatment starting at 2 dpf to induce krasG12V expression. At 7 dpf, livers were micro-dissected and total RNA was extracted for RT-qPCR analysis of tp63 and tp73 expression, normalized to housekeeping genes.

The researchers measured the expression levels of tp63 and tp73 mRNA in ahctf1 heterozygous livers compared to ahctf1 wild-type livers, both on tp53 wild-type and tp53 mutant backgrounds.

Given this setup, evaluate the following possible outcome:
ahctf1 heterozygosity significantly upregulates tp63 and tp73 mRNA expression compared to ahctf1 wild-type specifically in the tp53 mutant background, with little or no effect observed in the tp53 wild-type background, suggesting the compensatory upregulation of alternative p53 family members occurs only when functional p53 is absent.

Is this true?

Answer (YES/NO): NO